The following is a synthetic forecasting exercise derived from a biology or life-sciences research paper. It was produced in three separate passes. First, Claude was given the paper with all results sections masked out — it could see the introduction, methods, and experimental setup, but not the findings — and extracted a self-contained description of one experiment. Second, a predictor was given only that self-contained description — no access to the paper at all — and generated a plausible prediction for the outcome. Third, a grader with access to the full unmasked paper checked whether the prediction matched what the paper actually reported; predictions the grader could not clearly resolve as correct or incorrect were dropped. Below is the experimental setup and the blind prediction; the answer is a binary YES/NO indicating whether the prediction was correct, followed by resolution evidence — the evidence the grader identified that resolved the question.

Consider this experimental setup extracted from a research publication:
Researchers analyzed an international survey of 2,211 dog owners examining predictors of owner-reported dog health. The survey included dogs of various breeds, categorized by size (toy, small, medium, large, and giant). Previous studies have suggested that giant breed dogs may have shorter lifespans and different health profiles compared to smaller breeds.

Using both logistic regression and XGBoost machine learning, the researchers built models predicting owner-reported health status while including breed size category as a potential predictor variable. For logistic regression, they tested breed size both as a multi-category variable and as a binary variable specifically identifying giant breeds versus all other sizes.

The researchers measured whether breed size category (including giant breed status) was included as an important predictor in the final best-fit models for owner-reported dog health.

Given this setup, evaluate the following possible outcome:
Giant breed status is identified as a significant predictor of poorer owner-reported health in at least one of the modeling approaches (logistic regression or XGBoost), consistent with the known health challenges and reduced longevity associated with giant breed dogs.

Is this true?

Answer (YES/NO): NO